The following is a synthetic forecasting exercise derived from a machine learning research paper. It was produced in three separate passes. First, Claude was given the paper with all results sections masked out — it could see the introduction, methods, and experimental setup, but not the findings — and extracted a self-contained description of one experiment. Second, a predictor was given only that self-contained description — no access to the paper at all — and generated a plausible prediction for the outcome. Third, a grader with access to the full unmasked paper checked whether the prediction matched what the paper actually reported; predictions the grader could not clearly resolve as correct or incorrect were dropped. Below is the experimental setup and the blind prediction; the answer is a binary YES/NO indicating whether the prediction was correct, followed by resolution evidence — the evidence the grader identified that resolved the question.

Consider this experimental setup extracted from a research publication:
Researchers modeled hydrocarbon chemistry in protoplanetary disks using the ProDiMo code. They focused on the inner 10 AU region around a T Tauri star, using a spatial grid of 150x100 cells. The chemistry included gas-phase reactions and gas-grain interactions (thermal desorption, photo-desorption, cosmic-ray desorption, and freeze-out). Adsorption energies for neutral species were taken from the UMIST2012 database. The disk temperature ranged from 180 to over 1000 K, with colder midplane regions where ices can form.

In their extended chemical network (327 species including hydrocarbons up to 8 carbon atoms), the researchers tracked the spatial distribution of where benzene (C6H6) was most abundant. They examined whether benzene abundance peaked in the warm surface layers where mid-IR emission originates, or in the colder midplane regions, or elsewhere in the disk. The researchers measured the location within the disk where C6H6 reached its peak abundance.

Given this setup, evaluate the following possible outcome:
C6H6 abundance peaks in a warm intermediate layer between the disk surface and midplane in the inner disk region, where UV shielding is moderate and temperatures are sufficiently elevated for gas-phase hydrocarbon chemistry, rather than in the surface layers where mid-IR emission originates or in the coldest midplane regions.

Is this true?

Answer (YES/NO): NO